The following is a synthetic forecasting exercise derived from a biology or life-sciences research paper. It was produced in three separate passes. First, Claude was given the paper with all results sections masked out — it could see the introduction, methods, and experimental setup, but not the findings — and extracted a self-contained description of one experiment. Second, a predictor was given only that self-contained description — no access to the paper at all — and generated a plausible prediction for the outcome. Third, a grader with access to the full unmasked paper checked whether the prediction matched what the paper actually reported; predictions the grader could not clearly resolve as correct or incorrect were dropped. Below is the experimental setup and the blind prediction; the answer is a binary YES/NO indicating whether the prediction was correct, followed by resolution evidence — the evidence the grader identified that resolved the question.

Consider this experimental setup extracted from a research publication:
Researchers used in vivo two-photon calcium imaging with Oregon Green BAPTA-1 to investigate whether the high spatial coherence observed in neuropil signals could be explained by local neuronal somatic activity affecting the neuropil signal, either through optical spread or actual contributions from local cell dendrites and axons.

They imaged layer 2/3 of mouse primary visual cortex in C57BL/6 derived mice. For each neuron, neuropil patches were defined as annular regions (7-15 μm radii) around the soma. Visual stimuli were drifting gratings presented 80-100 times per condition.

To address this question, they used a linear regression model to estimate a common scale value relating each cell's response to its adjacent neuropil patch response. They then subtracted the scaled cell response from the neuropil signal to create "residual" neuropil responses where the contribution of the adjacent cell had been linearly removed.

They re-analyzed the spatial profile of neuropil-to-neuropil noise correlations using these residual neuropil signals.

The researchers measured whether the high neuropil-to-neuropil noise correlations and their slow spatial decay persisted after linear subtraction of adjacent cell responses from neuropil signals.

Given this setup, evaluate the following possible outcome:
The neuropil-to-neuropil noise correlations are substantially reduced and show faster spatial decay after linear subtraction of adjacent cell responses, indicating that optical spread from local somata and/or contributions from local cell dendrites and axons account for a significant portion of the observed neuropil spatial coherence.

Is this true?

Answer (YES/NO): NO